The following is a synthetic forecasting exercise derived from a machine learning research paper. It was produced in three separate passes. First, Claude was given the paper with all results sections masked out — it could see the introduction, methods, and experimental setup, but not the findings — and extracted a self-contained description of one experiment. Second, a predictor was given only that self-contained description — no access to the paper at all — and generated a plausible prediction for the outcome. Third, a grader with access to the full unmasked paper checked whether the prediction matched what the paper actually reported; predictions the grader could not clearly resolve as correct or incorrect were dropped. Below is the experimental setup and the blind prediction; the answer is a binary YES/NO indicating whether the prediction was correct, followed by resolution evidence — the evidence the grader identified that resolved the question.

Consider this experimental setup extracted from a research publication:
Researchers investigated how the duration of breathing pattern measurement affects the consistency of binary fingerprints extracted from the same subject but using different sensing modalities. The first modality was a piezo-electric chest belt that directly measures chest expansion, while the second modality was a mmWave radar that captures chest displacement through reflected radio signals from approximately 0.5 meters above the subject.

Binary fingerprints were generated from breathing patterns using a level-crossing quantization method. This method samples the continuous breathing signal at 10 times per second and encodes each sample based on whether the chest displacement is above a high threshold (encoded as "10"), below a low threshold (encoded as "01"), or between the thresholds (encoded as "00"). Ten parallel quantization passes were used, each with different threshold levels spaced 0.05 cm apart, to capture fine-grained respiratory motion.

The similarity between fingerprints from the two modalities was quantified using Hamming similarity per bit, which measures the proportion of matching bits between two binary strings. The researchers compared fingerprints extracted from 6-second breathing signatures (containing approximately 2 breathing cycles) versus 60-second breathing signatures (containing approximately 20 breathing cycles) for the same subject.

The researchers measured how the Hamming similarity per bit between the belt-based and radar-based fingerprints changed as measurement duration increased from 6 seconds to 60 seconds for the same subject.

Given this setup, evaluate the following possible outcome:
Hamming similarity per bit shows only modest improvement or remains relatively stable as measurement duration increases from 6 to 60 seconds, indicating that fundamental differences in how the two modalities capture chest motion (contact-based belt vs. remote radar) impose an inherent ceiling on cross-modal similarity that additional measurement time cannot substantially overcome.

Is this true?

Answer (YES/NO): NO